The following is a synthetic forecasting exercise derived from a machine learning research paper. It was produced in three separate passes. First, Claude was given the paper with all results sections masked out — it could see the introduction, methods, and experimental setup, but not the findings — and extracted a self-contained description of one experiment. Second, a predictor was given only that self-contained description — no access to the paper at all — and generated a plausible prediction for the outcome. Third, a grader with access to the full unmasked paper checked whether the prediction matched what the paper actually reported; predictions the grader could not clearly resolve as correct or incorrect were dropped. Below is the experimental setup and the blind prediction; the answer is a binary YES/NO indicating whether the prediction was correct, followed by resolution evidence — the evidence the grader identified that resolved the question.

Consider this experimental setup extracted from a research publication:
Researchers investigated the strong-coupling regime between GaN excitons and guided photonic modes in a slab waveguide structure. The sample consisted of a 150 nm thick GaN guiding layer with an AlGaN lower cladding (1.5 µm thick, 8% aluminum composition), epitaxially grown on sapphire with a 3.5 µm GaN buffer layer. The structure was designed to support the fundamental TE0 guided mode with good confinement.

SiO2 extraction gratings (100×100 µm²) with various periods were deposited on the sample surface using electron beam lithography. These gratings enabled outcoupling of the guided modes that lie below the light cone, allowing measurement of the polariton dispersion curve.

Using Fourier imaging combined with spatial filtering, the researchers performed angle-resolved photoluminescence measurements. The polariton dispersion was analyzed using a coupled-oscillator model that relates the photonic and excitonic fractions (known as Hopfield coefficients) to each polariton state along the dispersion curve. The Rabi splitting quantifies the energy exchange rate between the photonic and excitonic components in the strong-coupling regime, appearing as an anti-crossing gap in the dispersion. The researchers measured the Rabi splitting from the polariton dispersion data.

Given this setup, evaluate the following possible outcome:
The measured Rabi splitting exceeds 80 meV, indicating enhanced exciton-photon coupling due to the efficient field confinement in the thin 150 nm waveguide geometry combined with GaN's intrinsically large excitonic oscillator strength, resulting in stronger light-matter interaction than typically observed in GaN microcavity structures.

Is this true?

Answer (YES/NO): NO